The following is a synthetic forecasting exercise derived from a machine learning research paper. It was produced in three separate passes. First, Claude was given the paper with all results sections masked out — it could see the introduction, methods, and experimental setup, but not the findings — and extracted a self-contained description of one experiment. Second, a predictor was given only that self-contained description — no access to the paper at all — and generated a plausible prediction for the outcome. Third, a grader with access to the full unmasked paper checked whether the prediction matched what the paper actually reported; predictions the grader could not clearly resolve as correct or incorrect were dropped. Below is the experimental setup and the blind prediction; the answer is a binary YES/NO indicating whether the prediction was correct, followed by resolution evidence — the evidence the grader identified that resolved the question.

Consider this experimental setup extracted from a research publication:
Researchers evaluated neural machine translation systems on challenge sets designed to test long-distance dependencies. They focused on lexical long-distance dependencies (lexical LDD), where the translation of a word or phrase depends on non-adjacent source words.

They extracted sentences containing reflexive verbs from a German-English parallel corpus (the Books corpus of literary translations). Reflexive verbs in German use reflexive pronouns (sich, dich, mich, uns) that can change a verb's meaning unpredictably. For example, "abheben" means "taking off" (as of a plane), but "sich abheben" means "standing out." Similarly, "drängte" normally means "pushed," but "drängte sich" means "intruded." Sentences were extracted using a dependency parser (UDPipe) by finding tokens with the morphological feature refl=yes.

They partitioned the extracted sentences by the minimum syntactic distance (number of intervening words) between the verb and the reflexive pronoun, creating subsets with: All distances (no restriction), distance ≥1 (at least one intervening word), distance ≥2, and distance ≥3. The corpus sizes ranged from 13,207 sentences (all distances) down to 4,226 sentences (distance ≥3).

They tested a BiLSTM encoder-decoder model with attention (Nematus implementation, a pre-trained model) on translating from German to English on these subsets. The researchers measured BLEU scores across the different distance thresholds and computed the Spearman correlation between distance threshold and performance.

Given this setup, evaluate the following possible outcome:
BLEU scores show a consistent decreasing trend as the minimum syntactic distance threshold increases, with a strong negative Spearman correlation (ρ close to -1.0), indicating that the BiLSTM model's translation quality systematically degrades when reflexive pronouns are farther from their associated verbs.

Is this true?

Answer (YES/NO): NO